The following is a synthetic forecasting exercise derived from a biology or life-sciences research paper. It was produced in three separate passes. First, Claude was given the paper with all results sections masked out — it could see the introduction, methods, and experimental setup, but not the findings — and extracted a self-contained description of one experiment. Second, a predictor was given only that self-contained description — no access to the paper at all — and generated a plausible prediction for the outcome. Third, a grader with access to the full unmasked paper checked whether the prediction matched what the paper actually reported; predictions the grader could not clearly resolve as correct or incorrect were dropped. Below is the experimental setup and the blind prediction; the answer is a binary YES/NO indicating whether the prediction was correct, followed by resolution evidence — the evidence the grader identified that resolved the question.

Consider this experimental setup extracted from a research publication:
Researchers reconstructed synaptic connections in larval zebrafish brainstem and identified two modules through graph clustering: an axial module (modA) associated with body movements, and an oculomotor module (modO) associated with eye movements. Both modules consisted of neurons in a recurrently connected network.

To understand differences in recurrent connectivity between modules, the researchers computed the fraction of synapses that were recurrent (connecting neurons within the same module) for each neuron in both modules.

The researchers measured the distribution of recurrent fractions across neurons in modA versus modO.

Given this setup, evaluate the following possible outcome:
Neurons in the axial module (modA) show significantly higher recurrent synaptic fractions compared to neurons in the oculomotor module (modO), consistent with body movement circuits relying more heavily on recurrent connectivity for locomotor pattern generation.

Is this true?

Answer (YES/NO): NO